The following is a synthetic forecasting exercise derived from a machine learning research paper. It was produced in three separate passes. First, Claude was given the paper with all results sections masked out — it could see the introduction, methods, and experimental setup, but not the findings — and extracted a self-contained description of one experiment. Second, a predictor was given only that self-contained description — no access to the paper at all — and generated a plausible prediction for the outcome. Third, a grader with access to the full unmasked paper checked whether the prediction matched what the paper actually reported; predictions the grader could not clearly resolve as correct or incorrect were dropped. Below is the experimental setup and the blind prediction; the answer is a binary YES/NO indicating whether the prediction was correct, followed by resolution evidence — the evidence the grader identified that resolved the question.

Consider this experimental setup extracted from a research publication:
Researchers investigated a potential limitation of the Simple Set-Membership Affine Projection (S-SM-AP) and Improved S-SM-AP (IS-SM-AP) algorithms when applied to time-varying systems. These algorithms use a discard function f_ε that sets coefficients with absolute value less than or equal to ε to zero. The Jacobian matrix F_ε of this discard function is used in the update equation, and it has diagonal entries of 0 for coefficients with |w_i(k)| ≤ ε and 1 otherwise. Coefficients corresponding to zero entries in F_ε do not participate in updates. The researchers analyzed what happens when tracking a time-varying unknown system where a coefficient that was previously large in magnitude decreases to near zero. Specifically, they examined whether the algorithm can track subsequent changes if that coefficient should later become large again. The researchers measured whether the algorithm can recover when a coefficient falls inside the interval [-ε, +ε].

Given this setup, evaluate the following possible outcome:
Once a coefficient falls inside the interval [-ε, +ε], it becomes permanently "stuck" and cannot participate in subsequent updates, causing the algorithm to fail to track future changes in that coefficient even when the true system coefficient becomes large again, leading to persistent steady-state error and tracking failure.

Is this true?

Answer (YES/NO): YES